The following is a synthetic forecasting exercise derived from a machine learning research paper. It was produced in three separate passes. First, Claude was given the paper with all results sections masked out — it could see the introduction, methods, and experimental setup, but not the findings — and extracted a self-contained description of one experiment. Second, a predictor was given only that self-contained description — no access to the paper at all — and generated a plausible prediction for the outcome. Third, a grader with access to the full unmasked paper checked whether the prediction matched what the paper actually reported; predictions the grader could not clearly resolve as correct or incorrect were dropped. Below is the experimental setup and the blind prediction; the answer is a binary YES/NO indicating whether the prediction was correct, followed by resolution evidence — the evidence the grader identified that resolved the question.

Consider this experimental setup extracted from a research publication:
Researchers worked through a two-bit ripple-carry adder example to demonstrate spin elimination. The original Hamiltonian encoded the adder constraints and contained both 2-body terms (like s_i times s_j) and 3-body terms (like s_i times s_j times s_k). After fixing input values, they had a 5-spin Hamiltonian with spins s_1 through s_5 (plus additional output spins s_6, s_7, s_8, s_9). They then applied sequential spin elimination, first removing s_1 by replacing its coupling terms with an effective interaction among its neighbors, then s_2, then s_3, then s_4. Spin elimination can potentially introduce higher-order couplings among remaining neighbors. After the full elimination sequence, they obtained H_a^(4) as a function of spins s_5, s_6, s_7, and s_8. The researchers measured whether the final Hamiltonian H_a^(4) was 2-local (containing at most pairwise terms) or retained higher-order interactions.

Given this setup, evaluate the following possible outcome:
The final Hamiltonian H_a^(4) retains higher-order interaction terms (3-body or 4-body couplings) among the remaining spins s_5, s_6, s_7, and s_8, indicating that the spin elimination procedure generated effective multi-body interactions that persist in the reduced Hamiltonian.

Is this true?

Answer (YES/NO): NO